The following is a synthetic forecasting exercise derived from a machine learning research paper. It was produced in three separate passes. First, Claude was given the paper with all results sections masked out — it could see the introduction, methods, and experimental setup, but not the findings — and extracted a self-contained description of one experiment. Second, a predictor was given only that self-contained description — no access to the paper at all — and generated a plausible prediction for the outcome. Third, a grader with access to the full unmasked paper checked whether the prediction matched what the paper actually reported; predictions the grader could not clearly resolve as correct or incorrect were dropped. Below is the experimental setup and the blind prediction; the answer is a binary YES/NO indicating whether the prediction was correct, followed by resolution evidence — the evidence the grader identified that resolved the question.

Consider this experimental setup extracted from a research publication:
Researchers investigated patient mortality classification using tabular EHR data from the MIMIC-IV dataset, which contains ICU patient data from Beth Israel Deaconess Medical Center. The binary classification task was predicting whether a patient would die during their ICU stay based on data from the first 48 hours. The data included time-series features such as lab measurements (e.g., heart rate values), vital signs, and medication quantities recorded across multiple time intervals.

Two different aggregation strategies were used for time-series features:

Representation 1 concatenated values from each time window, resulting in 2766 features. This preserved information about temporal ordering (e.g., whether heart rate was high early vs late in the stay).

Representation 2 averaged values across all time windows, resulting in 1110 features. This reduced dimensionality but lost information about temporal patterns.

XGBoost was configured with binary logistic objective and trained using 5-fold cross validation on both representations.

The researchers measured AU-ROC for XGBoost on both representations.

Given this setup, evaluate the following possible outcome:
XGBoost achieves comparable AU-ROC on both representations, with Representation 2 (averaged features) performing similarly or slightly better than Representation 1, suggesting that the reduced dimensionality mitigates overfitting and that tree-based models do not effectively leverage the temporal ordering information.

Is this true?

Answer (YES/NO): NO